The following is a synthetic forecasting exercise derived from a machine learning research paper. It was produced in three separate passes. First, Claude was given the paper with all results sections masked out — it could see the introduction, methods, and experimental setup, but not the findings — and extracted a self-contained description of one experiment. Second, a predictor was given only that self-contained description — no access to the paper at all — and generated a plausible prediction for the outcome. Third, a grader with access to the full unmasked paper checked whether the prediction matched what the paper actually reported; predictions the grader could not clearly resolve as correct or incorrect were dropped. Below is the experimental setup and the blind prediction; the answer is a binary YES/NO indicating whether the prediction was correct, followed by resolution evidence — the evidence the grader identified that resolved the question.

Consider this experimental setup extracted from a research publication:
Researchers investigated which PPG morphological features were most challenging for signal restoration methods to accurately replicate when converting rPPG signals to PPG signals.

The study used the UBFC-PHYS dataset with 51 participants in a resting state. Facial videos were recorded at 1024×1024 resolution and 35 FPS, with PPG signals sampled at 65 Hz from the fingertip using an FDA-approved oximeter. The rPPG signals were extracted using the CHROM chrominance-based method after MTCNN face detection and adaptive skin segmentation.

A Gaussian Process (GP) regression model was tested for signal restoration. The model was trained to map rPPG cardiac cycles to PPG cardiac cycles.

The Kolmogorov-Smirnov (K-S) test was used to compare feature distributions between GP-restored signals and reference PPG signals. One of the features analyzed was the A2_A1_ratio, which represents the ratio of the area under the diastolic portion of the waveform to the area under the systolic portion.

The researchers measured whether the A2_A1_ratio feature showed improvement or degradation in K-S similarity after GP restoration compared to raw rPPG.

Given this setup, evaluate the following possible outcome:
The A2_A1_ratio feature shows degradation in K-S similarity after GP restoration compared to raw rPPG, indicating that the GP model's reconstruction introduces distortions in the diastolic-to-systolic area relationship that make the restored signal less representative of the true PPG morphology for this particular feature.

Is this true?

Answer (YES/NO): YES